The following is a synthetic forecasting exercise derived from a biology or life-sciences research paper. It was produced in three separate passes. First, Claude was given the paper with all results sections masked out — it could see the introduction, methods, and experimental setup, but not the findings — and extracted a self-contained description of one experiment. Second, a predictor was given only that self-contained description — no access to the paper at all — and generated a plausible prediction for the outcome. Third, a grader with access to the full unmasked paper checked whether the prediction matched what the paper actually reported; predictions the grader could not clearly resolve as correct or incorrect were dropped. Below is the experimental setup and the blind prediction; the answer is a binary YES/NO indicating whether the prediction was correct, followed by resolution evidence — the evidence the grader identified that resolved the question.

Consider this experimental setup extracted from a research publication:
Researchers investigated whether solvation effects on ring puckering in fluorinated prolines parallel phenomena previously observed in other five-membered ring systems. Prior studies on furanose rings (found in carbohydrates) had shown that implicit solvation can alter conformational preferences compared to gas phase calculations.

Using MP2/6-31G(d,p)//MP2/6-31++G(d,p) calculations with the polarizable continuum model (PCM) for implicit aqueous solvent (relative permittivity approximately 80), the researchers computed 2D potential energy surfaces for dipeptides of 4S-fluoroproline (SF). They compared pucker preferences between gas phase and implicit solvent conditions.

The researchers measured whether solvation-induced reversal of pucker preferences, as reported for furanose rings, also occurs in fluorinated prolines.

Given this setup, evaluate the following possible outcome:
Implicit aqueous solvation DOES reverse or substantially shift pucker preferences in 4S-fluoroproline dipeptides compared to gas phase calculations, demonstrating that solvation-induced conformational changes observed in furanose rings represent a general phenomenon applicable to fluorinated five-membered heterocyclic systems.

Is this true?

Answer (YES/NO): YES